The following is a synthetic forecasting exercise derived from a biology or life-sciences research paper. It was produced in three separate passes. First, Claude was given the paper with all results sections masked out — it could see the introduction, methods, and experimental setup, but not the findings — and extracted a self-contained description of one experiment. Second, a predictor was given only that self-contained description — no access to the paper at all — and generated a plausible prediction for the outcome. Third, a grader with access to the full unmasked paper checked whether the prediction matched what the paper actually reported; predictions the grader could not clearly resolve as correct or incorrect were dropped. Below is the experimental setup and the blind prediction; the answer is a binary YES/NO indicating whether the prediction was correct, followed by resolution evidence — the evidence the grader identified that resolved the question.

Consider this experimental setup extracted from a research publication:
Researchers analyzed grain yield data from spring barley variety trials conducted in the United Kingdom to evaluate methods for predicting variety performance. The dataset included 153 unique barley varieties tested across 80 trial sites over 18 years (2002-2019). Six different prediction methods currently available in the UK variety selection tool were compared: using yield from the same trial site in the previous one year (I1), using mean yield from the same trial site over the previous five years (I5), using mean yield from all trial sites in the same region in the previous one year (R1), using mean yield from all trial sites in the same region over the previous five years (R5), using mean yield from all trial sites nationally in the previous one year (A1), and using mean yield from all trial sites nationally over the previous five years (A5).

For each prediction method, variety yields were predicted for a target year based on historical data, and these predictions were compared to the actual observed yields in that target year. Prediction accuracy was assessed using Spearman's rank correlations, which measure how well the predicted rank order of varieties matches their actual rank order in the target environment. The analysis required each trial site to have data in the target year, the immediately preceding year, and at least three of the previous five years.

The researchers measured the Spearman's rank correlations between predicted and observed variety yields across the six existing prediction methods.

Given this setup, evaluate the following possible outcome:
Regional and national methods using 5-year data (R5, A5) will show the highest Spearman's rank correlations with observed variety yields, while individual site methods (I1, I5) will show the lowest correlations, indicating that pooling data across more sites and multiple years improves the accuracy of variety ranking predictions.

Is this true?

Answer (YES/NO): NO